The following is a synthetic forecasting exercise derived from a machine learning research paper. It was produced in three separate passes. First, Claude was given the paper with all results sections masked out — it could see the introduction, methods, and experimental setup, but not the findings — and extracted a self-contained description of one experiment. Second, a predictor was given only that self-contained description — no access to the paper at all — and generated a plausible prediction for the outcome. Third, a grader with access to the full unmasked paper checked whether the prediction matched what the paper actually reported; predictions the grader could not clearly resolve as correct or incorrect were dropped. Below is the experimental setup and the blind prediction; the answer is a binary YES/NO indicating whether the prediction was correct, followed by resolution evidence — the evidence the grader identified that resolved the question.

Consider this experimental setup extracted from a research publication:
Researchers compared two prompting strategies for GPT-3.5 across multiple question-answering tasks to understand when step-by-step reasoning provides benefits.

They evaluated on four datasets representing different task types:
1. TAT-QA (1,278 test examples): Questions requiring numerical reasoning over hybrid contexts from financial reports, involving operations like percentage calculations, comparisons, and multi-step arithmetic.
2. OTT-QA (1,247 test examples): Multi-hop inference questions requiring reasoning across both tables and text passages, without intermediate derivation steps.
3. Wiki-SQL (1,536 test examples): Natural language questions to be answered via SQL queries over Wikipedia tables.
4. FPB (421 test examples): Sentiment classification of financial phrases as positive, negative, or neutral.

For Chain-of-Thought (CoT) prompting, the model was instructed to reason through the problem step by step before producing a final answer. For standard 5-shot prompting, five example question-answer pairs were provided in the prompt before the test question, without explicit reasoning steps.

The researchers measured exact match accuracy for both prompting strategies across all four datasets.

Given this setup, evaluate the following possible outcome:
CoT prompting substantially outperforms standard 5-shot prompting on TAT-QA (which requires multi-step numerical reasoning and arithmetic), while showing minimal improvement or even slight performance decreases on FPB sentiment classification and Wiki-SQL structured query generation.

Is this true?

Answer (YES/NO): NO